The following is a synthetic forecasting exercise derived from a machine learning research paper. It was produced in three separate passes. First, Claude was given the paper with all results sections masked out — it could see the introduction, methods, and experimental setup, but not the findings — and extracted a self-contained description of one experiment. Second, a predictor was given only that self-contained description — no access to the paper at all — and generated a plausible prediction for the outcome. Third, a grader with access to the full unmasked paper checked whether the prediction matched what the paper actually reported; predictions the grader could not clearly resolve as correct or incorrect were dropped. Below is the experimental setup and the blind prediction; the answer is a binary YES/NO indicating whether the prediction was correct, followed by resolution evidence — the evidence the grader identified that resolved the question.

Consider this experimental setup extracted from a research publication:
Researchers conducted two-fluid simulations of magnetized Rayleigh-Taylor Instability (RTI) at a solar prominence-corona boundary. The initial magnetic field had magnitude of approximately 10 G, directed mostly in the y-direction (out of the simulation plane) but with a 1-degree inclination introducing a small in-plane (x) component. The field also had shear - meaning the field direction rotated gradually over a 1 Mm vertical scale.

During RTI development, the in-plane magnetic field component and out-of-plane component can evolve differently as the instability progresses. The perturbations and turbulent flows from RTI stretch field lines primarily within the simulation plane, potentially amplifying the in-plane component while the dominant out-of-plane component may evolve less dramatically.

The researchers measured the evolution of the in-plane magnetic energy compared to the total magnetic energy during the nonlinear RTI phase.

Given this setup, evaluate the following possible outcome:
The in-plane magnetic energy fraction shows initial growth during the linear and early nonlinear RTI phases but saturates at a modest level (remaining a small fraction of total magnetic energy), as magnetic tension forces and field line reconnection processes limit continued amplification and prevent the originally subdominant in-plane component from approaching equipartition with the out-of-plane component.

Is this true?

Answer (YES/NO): NO